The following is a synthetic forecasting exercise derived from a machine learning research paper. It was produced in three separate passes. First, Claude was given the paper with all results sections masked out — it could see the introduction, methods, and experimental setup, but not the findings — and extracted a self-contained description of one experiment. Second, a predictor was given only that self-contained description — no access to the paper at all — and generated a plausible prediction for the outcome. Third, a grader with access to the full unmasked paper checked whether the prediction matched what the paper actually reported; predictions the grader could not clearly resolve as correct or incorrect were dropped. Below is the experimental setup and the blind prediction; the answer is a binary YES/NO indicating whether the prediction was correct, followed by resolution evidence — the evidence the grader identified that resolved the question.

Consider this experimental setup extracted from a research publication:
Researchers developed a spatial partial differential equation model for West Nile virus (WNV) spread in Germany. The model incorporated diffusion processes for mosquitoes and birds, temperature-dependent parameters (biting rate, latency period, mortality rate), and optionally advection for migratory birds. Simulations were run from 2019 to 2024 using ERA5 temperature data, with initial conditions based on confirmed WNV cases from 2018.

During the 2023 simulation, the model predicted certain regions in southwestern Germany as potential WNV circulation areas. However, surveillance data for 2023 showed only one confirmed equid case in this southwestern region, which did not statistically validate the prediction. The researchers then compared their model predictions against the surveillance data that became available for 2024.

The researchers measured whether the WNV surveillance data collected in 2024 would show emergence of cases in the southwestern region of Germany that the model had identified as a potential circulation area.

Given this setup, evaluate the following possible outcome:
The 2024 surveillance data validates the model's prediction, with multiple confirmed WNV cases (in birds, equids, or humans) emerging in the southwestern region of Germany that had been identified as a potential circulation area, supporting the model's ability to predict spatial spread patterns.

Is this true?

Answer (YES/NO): YES